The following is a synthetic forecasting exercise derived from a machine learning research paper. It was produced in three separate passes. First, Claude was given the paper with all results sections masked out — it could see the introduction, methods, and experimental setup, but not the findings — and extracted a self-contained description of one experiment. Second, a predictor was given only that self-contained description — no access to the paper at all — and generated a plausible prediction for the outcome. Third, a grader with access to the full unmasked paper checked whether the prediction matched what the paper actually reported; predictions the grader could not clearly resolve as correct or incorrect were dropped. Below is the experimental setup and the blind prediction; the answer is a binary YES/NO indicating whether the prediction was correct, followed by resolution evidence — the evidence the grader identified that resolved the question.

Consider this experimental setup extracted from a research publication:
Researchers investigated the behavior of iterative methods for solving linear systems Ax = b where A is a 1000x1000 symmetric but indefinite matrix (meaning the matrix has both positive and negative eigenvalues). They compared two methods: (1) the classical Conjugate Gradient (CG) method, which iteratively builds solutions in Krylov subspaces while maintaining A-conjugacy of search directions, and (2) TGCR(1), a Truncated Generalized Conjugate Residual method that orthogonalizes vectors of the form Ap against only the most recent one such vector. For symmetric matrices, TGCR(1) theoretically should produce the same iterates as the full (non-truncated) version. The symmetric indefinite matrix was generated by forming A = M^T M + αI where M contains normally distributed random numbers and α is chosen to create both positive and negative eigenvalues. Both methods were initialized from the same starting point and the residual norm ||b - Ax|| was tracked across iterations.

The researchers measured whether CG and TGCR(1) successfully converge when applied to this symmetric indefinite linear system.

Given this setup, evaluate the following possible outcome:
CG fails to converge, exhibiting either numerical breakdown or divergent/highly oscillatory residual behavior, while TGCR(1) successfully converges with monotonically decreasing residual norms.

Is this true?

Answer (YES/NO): YES